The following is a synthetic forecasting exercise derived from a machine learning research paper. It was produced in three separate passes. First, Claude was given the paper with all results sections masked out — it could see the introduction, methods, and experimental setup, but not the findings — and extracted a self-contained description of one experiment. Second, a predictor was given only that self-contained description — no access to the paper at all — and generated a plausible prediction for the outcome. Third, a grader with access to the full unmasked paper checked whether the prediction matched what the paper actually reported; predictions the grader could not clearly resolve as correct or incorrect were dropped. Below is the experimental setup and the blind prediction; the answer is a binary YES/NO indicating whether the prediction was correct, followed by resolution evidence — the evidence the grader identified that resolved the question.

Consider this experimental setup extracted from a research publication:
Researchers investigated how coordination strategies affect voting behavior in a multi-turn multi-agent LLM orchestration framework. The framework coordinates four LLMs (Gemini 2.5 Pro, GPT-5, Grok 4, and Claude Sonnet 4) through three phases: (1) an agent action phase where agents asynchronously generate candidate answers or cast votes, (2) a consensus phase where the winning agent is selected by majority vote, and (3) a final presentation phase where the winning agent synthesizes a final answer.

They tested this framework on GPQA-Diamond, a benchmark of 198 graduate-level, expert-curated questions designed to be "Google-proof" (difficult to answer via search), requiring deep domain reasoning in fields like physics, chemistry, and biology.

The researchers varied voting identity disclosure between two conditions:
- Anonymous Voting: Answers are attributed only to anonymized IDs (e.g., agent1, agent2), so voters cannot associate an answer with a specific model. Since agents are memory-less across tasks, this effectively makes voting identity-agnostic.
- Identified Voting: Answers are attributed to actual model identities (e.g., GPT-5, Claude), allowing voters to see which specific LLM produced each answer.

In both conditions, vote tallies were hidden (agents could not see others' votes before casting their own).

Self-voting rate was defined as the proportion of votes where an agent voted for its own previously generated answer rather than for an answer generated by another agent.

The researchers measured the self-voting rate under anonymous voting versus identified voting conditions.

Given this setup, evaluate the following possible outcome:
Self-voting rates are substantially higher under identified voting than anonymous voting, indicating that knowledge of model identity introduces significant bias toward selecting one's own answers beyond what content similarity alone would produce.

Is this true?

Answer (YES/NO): NO